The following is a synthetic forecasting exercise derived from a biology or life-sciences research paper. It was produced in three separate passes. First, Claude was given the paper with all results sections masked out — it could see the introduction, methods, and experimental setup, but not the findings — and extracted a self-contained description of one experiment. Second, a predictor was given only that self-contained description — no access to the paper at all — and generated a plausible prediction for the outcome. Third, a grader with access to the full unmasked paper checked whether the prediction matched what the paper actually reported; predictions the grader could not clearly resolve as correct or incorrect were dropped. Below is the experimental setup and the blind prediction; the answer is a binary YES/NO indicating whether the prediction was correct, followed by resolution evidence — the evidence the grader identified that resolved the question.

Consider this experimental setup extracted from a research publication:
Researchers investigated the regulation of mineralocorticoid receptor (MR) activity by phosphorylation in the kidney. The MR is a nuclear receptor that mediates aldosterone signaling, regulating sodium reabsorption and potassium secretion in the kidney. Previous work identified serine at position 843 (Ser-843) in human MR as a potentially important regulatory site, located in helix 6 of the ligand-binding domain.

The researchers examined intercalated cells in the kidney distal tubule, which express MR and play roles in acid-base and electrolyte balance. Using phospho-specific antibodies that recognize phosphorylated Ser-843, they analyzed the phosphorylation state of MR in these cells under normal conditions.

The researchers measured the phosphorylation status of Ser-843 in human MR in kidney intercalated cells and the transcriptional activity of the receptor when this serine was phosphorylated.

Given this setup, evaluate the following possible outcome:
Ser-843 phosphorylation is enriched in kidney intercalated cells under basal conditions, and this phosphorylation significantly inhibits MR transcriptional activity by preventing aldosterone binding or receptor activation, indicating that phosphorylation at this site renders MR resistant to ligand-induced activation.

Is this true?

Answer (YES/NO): YES